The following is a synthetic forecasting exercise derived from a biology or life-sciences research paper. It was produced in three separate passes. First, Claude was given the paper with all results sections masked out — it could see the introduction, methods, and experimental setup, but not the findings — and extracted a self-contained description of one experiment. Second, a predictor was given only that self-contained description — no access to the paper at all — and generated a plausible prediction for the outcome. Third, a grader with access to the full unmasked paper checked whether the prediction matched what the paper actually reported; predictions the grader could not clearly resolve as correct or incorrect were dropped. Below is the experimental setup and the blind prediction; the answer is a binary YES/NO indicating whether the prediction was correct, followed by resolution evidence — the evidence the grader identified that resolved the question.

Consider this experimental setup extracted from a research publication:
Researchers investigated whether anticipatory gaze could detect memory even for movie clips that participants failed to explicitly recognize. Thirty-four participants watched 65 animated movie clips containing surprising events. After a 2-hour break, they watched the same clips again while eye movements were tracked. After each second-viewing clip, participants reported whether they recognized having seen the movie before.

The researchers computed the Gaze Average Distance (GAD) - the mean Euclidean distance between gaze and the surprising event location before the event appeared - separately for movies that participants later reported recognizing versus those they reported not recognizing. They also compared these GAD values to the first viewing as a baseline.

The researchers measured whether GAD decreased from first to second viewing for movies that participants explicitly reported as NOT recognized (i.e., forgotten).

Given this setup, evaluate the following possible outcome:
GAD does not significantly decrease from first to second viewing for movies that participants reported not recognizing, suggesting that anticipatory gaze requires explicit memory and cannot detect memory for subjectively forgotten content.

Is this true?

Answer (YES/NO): NO